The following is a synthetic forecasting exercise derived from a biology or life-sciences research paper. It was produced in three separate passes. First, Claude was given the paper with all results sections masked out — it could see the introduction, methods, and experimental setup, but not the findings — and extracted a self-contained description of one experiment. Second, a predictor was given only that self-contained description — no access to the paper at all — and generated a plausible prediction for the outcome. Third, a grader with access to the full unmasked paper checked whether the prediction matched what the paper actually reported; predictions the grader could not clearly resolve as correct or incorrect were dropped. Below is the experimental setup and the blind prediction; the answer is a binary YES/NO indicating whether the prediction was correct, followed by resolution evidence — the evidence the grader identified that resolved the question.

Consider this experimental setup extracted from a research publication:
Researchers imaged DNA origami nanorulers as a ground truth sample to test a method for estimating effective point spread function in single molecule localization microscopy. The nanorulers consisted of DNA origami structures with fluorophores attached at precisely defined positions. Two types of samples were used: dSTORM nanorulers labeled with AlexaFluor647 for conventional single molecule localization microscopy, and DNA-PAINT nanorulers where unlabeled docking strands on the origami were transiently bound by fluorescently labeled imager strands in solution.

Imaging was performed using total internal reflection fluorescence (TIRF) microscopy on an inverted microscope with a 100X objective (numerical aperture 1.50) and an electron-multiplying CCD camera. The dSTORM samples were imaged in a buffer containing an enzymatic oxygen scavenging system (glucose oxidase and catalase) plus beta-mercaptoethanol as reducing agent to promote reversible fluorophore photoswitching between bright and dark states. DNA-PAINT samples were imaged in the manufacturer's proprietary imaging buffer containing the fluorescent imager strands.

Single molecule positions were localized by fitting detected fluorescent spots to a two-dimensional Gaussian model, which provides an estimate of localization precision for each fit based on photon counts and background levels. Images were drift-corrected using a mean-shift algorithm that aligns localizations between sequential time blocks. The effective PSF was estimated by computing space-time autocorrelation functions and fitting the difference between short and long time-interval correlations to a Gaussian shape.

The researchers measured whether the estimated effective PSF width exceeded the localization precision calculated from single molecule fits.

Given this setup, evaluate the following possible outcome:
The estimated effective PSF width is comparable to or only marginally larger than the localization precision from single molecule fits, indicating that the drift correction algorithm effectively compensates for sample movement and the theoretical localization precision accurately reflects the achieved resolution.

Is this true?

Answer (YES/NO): NO